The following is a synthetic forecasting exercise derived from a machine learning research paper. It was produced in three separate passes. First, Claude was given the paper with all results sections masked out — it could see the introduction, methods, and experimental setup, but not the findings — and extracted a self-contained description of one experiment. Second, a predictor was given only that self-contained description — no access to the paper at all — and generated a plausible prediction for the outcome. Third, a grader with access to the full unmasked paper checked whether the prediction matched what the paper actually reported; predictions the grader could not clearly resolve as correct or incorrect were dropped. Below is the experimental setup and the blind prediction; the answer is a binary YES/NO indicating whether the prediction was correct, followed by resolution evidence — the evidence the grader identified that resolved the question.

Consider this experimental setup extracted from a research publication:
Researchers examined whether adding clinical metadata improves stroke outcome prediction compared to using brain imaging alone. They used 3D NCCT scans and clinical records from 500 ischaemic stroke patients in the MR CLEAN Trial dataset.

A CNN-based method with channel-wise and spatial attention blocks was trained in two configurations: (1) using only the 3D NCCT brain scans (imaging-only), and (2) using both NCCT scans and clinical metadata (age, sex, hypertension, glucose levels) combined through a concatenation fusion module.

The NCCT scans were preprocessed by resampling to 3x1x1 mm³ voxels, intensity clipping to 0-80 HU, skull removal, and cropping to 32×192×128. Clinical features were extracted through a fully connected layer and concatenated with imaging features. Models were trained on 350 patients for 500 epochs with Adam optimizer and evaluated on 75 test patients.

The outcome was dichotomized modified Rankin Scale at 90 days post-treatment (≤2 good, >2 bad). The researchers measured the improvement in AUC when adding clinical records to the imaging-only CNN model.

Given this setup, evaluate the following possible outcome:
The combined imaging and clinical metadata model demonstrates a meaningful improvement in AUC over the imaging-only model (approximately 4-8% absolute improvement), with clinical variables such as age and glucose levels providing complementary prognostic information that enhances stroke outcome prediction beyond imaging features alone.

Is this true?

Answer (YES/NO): NO